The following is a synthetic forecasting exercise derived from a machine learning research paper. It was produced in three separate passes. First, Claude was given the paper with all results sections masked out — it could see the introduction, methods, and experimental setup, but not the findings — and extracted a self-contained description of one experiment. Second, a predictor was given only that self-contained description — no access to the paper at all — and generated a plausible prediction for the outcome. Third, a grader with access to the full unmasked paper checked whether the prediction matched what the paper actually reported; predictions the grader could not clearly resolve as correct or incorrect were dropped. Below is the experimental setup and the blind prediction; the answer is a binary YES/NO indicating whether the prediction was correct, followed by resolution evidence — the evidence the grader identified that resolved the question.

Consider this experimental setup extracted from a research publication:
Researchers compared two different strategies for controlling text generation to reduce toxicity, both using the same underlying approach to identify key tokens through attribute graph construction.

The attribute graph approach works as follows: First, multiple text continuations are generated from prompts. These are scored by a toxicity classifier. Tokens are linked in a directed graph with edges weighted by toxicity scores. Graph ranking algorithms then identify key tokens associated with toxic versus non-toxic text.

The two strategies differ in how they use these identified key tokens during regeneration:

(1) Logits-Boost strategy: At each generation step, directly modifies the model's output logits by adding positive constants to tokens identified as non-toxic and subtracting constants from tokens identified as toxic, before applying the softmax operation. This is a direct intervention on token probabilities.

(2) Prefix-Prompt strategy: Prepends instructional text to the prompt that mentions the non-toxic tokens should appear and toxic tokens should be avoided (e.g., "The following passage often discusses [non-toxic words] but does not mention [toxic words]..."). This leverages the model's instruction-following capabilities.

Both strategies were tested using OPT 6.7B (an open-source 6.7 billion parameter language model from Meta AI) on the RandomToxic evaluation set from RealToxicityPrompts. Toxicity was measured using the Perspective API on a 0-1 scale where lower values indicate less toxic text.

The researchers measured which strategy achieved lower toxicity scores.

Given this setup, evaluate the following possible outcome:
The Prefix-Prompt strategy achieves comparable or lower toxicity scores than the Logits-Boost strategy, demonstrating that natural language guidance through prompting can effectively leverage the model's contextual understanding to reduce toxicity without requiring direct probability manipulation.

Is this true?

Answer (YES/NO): NO